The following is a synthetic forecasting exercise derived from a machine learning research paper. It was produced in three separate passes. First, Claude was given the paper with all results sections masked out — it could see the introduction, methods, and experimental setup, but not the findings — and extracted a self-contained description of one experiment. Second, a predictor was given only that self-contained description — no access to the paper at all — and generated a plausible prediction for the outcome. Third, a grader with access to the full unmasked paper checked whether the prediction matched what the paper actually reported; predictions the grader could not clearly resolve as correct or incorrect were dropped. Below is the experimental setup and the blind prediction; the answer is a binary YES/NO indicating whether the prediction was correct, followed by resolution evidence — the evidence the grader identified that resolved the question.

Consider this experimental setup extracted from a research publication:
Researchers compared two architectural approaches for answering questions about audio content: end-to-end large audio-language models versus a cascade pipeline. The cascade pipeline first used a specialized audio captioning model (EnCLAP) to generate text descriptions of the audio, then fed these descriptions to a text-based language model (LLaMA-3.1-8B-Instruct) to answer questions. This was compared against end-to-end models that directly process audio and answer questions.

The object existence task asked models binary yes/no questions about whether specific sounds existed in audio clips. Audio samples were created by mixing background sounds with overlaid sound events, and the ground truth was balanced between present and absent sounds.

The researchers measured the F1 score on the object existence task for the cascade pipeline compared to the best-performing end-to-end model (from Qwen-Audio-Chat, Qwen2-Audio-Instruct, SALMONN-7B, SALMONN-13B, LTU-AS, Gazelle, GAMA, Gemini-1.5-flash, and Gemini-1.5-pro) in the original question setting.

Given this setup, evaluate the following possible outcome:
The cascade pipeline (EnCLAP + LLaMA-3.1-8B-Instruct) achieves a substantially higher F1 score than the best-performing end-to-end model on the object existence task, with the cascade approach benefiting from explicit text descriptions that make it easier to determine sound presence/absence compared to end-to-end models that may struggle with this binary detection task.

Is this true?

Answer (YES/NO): NO